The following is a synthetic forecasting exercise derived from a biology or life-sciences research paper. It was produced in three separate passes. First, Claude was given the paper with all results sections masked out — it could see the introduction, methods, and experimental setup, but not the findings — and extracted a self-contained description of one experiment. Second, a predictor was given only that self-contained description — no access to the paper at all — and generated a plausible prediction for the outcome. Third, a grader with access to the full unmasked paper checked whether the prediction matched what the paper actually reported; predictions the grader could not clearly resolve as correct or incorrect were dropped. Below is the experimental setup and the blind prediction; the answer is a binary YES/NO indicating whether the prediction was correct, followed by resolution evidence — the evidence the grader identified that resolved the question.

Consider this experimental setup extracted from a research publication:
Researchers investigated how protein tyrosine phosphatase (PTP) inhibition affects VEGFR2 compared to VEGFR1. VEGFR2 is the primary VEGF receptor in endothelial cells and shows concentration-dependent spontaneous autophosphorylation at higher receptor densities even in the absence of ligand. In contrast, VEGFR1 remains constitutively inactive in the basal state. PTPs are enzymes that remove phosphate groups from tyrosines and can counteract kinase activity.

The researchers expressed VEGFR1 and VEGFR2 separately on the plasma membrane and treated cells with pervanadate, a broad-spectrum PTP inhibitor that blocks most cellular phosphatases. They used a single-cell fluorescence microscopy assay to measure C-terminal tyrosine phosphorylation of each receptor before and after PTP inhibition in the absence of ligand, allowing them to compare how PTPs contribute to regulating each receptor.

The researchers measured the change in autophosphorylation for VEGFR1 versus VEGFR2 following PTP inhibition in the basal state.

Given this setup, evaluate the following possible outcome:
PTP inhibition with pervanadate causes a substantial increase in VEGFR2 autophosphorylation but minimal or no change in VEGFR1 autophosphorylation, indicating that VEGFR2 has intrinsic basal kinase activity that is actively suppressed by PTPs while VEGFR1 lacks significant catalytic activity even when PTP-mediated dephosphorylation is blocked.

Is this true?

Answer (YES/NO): NO